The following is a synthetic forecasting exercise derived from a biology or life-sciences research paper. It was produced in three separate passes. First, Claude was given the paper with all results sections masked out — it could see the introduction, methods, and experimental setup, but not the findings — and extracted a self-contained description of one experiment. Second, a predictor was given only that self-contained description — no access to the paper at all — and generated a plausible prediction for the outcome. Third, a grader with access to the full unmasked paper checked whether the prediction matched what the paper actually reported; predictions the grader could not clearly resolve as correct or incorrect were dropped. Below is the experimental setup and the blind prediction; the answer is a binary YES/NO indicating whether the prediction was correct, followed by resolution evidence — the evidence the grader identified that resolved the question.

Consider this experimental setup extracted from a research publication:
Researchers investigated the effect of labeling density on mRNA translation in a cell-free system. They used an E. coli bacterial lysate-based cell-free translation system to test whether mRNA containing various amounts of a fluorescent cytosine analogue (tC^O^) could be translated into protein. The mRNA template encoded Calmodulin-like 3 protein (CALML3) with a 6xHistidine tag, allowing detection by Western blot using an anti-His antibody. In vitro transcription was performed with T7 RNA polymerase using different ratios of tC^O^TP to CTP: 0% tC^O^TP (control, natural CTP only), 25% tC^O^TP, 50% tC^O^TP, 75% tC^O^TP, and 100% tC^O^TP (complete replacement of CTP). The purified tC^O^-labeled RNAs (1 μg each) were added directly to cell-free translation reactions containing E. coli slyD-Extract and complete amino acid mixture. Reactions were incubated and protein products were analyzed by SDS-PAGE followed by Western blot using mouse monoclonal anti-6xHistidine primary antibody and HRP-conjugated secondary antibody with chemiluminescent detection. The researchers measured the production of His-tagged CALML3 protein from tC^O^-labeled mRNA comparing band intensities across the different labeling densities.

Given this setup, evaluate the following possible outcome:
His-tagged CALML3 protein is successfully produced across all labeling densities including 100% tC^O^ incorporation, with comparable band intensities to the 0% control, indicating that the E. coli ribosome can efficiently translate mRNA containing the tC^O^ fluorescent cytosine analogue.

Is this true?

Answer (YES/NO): YES